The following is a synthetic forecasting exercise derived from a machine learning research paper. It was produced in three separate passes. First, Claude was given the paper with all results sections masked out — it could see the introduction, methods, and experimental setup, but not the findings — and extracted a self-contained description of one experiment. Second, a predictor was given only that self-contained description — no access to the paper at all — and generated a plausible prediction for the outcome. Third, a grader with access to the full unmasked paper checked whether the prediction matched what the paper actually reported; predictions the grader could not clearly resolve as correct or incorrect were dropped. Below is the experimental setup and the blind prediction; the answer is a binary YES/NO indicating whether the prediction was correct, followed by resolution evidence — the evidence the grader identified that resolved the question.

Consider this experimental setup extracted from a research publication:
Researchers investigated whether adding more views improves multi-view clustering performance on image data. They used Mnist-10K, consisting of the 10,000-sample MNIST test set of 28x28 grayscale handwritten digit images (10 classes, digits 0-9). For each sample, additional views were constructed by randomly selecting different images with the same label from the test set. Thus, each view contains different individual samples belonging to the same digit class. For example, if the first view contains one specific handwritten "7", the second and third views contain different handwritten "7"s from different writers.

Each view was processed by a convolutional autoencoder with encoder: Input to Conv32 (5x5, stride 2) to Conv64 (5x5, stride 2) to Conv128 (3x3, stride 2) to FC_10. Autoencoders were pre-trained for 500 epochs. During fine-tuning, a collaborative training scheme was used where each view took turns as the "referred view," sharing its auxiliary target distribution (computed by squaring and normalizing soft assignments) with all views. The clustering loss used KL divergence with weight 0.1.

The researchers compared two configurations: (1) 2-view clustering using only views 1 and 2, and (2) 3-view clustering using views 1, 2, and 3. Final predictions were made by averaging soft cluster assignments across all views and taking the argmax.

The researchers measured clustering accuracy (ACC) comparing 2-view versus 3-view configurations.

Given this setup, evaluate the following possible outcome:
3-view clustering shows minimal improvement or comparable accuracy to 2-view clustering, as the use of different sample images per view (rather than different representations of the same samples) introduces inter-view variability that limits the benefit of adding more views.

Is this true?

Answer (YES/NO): NO